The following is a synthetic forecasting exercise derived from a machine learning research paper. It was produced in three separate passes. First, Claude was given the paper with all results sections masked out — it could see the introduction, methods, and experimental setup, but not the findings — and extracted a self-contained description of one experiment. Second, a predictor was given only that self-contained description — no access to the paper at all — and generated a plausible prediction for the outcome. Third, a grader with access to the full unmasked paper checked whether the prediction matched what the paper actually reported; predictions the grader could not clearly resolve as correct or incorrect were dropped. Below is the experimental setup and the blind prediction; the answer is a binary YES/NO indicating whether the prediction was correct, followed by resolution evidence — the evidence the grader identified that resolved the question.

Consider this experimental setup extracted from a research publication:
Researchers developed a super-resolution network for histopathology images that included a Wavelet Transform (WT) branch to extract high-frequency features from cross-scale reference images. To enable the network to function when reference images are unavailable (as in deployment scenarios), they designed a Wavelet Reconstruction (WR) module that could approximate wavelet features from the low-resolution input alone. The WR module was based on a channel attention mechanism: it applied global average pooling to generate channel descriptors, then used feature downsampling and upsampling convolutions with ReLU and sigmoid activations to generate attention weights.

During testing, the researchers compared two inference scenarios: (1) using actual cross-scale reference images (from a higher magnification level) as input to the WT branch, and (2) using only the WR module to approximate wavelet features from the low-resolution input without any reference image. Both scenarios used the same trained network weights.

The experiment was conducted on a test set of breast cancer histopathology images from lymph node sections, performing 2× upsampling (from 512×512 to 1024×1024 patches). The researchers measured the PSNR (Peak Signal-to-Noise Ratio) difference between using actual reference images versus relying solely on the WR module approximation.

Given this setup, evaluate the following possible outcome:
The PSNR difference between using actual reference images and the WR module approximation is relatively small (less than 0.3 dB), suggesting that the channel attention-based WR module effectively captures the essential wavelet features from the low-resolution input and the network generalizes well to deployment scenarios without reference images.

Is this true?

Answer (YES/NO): NO